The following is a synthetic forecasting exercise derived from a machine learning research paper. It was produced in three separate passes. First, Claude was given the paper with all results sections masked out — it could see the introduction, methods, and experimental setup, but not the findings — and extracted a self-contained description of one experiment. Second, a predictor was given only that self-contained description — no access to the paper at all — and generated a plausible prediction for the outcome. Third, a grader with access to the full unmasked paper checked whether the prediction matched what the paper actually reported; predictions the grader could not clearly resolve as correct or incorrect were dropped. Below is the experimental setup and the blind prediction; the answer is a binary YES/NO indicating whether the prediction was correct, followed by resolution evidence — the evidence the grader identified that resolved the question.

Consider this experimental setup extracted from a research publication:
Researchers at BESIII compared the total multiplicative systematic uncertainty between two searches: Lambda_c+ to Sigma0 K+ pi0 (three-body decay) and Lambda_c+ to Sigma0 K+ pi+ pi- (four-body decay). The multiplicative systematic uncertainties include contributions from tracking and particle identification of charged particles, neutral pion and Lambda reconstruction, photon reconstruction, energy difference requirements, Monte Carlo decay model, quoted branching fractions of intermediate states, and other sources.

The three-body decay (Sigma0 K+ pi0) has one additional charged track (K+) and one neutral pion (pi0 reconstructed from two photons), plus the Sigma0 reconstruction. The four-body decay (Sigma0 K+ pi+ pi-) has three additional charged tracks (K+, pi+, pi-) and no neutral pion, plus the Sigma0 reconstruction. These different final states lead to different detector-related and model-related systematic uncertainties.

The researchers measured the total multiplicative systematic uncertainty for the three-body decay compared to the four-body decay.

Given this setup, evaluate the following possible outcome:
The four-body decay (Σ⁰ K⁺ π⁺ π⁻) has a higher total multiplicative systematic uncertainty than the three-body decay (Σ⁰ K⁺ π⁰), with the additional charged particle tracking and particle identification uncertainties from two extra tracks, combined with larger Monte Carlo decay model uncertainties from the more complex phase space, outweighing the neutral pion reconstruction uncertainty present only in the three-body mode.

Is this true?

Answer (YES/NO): YES